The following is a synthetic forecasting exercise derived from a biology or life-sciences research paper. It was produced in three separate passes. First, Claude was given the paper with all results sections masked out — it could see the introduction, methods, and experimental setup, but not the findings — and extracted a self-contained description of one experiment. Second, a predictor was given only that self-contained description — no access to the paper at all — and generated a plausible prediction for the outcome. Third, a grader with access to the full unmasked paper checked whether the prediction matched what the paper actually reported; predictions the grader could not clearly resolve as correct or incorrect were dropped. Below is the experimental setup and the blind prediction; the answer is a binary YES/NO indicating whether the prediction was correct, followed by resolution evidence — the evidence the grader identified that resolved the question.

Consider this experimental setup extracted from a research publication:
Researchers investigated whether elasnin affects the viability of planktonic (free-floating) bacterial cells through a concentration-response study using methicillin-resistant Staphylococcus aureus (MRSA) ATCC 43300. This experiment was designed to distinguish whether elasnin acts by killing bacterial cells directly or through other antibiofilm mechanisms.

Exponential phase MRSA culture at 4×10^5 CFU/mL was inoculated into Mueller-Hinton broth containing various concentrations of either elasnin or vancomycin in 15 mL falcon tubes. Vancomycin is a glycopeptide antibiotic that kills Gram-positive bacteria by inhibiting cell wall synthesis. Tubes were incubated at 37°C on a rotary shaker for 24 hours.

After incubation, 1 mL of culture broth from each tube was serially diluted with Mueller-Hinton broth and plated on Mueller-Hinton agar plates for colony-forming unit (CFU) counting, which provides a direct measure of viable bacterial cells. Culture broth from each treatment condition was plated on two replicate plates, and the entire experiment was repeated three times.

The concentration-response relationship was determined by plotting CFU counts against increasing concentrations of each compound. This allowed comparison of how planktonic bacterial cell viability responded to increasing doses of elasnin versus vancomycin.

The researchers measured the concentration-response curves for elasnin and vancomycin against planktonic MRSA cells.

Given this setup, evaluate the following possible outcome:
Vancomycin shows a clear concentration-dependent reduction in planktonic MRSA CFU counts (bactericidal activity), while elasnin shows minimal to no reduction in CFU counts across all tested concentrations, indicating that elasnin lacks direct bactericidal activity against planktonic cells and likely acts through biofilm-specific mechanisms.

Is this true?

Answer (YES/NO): YES